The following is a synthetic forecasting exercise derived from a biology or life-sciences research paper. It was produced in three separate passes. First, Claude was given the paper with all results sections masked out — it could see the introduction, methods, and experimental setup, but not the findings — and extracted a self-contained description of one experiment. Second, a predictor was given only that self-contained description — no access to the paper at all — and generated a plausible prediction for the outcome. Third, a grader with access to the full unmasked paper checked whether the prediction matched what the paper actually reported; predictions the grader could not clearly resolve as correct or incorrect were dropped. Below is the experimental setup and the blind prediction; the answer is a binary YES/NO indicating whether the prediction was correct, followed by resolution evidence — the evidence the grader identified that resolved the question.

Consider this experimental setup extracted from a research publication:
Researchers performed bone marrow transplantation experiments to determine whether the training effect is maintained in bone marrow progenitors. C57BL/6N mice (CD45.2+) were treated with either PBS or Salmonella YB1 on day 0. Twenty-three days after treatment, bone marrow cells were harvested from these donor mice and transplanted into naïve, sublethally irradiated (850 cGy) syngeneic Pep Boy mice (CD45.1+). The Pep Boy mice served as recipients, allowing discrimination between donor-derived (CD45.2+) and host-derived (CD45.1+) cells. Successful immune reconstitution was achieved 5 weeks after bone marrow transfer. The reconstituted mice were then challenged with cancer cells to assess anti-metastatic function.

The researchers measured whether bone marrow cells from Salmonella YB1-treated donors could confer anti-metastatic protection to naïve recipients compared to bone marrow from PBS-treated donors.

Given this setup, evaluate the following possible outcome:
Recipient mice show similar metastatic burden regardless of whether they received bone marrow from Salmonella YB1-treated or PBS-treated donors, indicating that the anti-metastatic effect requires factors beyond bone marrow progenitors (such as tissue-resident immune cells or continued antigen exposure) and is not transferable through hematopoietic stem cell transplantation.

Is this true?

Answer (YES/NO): YES